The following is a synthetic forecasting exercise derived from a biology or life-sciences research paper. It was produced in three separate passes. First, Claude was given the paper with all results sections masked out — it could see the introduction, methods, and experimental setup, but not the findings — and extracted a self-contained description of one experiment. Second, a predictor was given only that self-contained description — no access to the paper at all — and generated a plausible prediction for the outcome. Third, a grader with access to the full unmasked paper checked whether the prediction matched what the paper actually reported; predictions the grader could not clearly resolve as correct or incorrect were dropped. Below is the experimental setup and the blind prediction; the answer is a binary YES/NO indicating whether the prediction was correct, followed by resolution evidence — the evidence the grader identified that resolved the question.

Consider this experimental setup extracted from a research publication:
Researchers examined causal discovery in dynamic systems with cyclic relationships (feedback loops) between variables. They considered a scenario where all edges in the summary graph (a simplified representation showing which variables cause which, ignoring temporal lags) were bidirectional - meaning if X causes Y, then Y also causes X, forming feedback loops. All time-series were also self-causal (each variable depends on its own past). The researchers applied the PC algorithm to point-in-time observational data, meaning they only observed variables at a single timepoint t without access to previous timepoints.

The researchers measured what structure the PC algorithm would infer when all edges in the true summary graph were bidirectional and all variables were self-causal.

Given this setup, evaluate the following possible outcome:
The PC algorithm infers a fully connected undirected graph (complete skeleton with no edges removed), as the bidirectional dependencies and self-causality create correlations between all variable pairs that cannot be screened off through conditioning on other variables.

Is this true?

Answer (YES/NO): YES